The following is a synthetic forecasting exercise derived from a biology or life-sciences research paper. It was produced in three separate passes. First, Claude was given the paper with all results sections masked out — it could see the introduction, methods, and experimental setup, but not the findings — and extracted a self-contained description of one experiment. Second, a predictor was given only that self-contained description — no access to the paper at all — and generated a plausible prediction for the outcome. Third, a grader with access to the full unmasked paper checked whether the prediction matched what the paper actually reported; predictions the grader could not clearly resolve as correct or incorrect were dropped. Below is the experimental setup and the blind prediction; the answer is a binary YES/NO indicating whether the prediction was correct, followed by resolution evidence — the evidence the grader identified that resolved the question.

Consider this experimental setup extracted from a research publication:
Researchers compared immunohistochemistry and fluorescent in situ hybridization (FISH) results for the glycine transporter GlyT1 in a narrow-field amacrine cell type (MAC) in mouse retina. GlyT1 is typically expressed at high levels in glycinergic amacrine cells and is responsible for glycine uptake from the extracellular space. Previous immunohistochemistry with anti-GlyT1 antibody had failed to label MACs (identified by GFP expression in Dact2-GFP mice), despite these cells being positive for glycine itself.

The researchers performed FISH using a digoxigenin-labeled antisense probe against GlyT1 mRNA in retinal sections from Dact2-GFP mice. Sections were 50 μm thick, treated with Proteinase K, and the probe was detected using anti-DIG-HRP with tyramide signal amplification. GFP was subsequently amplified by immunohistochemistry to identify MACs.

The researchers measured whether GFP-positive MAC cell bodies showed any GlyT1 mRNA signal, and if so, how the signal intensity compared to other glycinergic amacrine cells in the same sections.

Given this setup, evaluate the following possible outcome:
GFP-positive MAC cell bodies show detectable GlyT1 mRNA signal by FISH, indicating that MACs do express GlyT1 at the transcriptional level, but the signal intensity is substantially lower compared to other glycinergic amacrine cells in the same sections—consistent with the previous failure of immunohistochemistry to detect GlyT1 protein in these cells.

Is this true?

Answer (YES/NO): YES